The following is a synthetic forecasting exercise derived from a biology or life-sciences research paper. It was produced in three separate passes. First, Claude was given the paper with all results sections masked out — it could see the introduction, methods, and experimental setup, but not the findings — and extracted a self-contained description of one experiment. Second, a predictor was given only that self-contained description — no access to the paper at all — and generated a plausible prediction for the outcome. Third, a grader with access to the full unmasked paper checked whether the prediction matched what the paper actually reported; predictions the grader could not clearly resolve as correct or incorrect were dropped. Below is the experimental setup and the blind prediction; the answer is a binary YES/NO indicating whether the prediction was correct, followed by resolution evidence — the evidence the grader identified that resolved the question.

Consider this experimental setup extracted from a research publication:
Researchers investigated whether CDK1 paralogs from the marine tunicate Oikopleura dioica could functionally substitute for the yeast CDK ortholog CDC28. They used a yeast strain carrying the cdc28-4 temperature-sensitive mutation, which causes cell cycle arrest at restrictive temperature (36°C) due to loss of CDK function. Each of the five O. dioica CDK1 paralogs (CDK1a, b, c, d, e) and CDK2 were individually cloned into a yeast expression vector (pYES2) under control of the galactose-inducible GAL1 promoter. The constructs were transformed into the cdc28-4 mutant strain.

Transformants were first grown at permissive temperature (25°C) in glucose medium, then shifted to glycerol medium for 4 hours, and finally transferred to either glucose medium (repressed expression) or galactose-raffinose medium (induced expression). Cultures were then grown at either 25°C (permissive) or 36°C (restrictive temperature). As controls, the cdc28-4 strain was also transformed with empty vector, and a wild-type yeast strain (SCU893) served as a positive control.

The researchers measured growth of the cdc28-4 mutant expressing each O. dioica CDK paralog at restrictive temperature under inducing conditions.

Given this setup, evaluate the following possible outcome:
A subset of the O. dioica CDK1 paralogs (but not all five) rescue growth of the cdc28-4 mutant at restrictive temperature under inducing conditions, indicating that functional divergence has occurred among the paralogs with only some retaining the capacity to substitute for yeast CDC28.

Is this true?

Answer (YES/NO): YES